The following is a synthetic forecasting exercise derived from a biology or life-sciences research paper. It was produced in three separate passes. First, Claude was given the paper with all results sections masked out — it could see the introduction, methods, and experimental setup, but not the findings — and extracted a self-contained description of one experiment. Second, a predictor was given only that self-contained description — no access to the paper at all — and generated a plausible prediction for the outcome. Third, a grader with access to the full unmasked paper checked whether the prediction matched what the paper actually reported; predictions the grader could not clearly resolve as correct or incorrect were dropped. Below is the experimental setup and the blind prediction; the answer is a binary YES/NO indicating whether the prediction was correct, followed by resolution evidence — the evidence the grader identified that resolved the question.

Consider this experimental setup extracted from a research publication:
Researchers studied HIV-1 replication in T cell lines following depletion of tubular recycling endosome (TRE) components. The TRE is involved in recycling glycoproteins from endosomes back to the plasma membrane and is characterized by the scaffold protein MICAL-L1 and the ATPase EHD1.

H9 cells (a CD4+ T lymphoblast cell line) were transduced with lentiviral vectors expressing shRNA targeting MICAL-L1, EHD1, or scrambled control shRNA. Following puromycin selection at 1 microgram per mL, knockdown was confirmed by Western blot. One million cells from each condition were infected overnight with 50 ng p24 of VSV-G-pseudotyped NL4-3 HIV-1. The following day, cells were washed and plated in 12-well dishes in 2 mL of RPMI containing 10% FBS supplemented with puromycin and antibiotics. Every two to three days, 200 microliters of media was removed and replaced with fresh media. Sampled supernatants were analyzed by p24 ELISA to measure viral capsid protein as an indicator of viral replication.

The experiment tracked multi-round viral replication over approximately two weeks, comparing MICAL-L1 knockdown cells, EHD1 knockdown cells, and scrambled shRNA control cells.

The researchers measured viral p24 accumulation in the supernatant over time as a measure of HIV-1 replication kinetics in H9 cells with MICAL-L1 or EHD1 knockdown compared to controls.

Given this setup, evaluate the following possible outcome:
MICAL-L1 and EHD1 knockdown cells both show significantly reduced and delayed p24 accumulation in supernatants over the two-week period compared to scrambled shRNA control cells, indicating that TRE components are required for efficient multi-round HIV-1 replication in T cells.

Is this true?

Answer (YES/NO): YES